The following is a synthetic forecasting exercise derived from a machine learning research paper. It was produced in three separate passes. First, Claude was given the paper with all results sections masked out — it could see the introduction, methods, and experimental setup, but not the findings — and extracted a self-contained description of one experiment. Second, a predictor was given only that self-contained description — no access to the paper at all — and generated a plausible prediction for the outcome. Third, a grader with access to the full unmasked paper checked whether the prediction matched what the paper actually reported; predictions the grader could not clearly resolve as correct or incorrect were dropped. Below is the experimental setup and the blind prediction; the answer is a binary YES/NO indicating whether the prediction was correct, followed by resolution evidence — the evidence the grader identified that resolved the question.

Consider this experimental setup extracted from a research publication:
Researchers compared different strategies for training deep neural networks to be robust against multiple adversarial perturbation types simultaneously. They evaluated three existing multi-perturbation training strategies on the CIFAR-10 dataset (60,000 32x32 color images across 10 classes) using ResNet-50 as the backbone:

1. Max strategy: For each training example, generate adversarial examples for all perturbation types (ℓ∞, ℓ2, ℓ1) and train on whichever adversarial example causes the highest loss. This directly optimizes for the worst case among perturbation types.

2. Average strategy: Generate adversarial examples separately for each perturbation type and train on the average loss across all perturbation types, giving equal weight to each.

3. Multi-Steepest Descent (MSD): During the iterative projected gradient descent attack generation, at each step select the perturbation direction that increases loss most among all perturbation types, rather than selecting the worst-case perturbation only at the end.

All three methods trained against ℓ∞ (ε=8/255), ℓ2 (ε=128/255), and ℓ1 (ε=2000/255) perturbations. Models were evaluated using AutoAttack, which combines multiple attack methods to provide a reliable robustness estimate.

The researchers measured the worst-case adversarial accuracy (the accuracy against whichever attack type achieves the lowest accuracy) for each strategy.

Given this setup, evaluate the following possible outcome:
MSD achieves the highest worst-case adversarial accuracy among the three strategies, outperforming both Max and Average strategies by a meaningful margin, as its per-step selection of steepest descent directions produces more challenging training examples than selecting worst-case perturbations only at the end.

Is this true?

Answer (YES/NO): YES